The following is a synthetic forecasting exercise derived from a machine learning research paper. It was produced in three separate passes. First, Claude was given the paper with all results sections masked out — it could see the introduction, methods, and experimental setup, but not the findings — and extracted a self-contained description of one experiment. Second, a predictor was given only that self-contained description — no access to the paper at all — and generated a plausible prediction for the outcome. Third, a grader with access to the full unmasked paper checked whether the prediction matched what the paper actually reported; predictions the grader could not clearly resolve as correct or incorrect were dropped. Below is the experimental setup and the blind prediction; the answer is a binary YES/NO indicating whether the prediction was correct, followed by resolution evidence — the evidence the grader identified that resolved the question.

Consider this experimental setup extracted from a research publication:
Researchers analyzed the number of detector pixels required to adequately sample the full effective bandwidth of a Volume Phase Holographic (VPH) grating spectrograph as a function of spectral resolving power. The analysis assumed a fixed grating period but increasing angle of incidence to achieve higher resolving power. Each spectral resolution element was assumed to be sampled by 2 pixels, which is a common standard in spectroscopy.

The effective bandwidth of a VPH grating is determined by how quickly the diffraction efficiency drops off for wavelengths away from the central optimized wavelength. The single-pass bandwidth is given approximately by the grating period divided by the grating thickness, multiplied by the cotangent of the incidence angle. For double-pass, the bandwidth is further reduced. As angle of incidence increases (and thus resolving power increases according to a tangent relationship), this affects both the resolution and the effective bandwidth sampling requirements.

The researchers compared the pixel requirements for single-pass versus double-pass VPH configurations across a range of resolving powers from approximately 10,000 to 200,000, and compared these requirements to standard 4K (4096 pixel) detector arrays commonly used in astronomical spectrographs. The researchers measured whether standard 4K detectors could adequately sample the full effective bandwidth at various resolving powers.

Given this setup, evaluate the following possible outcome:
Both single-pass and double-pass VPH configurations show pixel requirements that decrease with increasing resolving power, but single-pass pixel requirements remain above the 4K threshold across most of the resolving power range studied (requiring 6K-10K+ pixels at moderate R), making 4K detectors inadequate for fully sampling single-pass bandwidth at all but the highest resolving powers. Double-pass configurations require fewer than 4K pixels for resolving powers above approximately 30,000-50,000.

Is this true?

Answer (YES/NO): NO